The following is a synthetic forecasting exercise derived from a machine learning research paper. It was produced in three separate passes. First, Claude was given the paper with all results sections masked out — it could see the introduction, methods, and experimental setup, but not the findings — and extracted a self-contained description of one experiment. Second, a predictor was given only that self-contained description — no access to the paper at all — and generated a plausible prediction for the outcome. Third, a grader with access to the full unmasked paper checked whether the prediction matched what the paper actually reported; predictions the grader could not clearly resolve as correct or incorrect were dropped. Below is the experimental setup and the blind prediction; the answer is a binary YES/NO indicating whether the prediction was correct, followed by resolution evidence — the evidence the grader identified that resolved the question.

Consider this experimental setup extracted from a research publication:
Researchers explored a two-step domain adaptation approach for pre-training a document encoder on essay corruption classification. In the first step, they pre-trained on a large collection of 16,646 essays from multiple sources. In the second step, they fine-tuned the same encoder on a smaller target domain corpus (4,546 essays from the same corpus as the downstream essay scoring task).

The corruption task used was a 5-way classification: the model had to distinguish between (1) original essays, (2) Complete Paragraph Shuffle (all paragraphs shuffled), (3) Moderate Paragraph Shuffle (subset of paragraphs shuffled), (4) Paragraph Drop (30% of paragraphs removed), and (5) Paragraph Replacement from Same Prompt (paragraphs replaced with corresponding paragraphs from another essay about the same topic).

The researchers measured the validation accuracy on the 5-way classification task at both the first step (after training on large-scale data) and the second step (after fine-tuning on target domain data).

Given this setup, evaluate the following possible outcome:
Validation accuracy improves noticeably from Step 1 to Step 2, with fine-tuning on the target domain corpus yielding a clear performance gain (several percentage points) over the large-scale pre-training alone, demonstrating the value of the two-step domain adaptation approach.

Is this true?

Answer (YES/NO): NO